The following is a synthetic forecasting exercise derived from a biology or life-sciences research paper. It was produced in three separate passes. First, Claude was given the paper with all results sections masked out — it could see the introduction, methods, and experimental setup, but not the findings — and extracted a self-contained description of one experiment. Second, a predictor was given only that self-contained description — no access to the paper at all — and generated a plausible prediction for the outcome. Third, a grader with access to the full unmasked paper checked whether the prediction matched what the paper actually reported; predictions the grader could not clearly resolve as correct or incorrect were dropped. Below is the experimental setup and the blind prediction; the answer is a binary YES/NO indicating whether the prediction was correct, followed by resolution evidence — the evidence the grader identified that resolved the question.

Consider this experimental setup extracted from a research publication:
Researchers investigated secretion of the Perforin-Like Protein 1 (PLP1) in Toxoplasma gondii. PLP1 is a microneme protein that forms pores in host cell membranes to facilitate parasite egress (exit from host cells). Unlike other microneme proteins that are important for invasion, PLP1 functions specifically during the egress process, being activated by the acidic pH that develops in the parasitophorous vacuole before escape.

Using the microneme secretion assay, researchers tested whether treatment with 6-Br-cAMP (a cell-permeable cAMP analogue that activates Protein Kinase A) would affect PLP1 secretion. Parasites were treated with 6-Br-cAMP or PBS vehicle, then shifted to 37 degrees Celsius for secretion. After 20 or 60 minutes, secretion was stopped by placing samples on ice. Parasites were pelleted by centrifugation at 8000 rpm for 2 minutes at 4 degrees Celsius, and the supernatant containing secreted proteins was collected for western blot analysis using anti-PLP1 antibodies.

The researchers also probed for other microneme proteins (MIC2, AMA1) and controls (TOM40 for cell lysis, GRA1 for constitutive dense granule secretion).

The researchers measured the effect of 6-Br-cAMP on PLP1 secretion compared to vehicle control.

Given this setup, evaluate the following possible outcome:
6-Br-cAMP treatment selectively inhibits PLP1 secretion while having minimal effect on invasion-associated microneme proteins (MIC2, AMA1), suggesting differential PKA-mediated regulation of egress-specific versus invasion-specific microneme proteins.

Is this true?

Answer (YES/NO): NO